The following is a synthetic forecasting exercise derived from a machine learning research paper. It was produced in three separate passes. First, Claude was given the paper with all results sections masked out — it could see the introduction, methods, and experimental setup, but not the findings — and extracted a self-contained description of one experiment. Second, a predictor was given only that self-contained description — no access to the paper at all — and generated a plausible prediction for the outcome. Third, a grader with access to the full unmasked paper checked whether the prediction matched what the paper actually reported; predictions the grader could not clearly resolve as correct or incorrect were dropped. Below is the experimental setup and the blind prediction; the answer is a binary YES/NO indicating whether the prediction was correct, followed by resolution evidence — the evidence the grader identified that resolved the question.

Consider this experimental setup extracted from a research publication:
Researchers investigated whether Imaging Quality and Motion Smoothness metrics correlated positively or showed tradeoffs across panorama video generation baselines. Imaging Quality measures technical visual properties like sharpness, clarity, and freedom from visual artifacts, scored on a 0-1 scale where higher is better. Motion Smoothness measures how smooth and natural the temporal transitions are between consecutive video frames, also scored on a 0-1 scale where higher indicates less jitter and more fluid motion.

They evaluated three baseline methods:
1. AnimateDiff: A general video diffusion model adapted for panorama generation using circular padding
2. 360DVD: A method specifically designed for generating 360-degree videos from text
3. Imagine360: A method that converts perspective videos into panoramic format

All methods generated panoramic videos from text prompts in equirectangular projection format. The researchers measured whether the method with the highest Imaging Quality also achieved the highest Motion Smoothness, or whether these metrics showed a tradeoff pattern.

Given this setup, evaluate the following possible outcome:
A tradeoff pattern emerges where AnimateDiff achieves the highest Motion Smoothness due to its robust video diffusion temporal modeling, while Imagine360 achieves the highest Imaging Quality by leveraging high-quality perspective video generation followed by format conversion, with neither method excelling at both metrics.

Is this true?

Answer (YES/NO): NO